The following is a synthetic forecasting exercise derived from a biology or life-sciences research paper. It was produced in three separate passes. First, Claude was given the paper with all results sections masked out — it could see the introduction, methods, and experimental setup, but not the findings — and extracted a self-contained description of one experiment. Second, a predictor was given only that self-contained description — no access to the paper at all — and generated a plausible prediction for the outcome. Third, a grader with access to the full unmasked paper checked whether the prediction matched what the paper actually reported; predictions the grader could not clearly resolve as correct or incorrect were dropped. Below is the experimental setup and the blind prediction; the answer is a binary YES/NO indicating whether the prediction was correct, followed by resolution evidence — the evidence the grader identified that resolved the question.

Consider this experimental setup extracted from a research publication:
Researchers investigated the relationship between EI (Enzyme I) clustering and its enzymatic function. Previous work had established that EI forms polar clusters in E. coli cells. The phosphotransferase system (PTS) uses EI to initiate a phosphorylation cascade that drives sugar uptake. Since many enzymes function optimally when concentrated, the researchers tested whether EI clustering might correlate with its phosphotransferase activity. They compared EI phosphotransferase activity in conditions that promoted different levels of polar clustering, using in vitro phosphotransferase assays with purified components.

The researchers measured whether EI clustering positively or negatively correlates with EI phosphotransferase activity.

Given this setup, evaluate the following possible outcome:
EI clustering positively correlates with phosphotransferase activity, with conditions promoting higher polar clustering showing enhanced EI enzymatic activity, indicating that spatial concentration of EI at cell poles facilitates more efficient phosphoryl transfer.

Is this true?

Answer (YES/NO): NO